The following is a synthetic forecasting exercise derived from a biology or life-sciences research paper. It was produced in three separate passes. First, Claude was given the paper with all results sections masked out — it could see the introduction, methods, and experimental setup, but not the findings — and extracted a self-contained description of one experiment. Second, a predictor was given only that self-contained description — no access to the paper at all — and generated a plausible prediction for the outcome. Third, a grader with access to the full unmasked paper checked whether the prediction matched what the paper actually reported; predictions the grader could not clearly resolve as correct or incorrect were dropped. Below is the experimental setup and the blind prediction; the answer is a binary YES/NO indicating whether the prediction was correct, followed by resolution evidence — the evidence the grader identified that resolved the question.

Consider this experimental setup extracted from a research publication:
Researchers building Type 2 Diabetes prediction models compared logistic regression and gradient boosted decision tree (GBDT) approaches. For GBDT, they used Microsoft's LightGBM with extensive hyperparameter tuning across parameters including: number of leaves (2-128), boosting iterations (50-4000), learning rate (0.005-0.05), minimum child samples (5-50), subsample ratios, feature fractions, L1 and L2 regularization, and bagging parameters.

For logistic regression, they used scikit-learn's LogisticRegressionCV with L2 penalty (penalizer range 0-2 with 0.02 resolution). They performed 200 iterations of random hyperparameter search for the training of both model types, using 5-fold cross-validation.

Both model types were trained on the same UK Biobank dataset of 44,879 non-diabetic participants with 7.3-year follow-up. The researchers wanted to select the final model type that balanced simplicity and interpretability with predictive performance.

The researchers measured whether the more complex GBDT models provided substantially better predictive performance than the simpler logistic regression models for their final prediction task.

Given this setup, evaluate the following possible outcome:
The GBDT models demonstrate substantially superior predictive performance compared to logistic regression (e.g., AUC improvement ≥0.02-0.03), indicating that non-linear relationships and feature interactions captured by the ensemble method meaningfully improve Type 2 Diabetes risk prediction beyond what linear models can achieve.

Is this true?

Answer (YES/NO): NO